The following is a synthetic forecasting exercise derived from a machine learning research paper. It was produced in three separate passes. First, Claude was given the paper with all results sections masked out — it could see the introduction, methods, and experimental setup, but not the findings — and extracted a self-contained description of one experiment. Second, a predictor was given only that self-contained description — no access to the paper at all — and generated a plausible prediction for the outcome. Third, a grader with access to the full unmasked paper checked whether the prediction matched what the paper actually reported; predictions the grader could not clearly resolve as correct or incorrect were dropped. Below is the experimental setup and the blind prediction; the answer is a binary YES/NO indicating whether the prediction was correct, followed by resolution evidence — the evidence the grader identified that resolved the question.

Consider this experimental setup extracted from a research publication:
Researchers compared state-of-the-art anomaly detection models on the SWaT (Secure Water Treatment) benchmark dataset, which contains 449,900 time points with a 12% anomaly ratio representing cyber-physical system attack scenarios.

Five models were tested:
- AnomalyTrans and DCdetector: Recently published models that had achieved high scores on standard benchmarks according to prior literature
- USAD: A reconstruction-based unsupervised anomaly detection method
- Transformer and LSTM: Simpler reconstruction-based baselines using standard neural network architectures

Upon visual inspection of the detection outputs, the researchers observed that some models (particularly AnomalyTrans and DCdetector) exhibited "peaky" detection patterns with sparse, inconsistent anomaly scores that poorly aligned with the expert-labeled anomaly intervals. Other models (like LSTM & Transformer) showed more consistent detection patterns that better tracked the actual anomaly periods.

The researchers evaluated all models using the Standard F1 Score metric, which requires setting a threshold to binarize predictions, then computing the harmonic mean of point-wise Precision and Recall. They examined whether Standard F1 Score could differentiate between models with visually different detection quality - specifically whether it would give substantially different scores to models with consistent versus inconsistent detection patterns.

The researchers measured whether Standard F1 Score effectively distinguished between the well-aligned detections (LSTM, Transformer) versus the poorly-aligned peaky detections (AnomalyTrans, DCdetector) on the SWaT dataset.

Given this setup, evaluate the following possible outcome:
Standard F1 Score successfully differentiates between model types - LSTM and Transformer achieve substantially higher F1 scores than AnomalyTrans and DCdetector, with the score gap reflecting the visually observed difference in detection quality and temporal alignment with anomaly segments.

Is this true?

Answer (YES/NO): NO